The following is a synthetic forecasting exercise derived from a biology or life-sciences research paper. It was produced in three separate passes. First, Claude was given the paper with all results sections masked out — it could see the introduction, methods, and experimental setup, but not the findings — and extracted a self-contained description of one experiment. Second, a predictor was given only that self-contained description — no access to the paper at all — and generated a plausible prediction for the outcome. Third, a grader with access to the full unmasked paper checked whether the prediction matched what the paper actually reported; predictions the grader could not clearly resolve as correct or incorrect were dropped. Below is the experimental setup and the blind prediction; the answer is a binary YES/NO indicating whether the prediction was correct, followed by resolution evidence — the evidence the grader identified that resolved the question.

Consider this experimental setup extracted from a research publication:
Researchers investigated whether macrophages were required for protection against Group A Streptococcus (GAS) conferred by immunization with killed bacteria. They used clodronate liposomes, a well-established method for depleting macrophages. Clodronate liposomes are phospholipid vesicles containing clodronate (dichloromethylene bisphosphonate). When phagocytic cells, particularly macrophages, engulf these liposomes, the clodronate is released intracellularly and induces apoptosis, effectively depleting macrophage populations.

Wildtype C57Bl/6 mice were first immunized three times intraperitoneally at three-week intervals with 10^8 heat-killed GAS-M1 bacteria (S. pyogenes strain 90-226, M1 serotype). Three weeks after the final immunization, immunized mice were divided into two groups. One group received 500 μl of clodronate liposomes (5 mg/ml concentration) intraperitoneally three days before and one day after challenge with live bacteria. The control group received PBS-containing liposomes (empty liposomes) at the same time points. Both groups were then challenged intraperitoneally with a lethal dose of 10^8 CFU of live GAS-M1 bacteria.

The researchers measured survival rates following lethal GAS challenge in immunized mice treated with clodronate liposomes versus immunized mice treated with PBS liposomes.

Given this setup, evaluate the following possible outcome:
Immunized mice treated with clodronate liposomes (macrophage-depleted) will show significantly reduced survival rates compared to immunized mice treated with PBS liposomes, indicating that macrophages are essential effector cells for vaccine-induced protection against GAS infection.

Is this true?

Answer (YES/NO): YES